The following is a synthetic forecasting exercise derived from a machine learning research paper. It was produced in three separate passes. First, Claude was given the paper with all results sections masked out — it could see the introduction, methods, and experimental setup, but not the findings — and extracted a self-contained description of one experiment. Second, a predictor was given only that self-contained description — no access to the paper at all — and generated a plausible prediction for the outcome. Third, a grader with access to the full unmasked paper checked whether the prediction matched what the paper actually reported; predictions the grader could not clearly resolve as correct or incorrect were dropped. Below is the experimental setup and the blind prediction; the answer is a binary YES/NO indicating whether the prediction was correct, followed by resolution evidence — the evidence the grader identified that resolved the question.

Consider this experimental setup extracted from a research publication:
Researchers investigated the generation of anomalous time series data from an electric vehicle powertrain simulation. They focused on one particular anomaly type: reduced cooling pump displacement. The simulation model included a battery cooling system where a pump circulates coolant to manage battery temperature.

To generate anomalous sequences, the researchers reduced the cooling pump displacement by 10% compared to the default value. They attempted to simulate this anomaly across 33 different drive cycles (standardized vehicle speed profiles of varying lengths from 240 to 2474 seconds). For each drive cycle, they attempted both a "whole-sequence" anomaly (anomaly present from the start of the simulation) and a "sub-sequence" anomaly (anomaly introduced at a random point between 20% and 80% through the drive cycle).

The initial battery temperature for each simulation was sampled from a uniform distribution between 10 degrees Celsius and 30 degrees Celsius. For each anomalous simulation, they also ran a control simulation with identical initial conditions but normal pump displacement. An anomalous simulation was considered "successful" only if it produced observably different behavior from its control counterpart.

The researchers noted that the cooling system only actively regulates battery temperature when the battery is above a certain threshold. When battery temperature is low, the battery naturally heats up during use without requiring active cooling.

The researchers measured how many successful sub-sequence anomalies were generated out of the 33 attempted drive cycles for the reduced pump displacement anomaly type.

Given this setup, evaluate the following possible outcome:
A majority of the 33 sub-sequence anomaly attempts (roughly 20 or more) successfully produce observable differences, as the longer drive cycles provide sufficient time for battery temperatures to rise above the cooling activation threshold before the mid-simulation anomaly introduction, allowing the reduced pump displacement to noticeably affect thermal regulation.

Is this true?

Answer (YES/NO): NO